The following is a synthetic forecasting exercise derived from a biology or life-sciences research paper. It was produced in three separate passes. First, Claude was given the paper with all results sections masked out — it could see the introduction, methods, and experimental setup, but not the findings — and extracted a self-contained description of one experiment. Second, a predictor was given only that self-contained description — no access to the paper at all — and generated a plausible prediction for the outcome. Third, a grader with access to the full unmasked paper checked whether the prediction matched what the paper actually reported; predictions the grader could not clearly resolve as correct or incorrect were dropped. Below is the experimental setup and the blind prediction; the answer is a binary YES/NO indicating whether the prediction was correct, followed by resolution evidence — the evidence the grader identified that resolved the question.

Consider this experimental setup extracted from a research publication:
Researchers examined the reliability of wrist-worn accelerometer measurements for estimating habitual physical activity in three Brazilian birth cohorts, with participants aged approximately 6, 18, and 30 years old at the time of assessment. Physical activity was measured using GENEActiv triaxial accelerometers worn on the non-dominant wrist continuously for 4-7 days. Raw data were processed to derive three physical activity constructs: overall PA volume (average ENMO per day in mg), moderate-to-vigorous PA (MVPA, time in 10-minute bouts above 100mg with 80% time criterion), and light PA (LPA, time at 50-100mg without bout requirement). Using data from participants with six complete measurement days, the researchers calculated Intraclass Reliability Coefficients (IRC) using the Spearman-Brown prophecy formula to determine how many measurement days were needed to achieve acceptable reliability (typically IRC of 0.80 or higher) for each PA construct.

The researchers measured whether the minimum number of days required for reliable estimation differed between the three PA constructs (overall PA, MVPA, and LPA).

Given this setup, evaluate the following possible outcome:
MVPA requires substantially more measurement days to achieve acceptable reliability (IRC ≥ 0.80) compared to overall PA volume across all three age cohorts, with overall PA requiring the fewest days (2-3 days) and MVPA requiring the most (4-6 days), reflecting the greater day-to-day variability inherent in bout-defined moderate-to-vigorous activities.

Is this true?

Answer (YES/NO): NO